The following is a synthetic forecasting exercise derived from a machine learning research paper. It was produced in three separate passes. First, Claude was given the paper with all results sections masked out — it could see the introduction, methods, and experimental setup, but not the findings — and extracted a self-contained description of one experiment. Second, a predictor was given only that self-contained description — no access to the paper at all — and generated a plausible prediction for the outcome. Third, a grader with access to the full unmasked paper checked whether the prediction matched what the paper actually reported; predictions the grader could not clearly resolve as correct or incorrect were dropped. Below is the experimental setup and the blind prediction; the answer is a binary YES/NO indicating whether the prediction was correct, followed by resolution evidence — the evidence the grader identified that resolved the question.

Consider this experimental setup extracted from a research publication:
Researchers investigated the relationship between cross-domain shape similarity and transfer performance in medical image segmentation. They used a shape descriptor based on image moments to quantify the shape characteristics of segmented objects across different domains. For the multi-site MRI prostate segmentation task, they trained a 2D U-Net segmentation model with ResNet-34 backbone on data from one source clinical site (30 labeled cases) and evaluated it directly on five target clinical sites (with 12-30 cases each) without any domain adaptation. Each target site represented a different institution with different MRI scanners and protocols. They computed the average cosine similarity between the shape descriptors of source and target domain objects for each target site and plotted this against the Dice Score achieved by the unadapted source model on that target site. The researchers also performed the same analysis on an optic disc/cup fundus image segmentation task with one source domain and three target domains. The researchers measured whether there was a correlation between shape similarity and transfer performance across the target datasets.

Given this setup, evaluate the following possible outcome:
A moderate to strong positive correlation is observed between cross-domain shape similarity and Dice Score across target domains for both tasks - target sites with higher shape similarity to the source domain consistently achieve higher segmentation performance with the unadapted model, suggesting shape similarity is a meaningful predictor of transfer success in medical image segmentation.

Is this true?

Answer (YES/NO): YES